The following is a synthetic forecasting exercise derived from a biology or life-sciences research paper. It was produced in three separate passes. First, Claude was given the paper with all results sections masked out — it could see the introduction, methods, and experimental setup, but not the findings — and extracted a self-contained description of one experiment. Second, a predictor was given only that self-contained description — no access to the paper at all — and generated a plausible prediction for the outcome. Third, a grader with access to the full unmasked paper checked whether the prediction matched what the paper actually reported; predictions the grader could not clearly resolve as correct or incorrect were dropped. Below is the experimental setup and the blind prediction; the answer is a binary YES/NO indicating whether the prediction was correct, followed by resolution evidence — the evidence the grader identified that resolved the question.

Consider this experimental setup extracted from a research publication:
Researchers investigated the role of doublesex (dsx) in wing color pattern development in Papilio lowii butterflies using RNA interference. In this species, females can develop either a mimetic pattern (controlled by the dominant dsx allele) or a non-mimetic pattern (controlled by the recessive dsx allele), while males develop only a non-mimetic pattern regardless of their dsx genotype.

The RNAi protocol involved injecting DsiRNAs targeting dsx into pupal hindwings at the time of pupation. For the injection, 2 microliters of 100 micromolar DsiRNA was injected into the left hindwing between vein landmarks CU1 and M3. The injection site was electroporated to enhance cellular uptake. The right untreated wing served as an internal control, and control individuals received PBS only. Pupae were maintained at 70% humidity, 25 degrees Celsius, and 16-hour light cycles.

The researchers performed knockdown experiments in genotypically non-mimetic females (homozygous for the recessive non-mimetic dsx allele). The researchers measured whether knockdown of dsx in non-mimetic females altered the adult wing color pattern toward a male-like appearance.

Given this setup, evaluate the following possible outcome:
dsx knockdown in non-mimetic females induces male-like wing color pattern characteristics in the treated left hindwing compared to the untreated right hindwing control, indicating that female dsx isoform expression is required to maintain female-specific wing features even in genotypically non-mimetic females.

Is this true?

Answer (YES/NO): YES